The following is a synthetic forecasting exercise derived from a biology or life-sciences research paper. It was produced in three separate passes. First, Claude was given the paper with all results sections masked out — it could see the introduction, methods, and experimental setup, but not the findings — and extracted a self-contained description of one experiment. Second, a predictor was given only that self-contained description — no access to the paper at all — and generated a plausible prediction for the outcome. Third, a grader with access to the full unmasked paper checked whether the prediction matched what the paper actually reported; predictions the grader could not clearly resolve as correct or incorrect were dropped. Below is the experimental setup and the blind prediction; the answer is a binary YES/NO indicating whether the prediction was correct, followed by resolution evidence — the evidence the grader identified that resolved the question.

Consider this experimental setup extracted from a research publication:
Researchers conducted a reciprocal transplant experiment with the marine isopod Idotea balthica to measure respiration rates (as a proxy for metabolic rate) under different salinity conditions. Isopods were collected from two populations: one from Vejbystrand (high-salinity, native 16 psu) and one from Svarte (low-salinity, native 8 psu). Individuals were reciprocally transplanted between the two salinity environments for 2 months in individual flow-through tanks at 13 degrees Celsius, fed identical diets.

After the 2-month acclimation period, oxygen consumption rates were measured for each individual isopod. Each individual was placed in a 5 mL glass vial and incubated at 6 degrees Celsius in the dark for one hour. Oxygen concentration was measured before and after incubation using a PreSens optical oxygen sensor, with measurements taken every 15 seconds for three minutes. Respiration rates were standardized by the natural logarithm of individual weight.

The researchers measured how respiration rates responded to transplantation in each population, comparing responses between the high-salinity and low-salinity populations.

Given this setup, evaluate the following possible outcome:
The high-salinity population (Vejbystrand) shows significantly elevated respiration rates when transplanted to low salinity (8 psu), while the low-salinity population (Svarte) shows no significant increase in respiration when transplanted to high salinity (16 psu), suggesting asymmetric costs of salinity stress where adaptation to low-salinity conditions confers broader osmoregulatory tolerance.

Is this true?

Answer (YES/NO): NO